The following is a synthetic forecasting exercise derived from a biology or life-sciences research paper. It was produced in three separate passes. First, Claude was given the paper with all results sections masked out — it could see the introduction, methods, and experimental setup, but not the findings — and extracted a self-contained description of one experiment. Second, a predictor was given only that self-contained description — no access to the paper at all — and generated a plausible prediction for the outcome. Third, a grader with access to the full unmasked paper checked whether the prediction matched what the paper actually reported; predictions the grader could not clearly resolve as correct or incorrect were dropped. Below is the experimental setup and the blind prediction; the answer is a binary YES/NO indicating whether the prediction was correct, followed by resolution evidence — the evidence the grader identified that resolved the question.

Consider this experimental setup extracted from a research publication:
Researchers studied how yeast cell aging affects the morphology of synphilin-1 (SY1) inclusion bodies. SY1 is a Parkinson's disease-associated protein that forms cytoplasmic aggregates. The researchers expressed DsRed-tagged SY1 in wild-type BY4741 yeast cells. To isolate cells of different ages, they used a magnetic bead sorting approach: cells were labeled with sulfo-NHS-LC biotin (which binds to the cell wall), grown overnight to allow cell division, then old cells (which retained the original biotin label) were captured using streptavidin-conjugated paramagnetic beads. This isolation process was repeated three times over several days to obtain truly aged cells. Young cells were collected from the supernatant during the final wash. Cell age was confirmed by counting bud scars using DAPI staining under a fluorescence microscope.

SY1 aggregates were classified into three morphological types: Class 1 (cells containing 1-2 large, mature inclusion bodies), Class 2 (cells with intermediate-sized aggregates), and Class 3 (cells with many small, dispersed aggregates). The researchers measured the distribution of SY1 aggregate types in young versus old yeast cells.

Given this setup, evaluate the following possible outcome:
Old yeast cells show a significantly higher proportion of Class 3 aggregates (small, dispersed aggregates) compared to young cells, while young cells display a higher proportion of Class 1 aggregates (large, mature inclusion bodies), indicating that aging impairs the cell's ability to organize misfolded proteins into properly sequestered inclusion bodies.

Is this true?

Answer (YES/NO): YES